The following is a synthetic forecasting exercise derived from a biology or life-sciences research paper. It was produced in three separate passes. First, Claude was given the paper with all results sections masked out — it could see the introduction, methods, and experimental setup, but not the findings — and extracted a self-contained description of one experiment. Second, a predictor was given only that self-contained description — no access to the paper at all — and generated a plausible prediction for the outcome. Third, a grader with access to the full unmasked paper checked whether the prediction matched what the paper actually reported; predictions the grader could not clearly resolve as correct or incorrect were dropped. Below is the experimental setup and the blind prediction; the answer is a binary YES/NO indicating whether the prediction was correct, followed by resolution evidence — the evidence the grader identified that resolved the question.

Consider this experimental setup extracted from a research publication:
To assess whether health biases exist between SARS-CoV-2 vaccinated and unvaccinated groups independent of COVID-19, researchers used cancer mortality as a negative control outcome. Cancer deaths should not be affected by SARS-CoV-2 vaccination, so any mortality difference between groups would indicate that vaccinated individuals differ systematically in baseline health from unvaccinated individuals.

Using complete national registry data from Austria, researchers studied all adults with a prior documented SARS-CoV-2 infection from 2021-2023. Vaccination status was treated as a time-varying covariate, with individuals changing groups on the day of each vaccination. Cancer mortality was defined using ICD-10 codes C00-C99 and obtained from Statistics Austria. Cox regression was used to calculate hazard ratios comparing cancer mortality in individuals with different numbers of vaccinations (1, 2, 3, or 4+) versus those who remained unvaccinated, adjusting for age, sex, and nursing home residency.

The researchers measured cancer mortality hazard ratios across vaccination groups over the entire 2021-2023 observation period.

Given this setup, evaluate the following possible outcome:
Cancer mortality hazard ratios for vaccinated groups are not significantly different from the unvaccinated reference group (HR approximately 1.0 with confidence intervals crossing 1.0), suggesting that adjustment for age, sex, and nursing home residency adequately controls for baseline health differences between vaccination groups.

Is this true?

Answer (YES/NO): NO